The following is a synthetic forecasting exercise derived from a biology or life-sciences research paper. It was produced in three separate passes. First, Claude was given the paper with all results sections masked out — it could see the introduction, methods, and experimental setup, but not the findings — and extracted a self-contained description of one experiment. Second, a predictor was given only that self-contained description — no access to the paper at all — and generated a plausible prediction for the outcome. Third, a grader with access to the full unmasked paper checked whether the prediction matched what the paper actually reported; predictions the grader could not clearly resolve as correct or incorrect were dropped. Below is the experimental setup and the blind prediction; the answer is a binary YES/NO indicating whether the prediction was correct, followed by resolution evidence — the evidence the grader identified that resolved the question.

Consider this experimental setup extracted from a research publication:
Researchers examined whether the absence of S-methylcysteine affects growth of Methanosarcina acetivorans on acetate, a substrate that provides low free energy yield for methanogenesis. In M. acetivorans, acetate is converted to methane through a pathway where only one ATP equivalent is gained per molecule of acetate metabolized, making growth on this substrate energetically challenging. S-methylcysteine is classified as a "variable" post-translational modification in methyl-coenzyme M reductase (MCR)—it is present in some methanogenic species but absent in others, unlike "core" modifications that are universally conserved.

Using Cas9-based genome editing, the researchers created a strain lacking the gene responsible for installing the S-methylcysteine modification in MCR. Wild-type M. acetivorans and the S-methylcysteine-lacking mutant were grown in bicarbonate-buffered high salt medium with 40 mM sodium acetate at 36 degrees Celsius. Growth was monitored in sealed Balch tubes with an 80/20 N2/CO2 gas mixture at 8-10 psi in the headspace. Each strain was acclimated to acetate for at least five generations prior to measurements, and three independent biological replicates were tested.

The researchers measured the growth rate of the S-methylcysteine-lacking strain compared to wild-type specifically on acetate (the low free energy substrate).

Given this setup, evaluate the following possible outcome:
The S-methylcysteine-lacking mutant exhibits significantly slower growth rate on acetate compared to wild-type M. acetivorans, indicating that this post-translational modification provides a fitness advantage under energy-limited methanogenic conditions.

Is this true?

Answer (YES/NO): NO